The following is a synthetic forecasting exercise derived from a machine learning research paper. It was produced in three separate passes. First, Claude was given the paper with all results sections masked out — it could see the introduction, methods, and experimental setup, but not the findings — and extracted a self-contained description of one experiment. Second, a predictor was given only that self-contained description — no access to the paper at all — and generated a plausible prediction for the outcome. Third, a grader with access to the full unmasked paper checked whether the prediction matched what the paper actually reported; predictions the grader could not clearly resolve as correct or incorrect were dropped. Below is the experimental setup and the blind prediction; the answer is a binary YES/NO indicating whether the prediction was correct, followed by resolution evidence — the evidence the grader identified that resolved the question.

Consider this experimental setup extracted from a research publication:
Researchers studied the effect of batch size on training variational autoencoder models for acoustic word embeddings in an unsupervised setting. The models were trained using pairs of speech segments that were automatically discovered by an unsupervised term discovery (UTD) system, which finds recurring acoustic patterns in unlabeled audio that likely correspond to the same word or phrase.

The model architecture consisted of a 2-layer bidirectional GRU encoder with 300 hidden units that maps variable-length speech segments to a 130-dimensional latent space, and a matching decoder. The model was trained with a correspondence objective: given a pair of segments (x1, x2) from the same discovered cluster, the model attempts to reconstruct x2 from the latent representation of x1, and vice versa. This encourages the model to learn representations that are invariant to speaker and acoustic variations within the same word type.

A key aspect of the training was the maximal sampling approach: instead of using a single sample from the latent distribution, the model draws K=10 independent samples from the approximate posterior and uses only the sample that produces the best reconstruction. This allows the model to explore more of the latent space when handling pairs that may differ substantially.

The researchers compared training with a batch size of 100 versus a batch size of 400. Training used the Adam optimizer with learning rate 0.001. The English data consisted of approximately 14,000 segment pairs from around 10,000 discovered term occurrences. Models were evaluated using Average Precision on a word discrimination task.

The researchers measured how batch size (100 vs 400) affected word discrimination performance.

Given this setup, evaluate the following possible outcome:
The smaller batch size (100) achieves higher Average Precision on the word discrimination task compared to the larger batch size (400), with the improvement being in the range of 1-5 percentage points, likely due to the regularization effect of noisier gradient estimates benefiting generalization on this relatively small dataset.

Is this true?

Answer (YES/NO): NO